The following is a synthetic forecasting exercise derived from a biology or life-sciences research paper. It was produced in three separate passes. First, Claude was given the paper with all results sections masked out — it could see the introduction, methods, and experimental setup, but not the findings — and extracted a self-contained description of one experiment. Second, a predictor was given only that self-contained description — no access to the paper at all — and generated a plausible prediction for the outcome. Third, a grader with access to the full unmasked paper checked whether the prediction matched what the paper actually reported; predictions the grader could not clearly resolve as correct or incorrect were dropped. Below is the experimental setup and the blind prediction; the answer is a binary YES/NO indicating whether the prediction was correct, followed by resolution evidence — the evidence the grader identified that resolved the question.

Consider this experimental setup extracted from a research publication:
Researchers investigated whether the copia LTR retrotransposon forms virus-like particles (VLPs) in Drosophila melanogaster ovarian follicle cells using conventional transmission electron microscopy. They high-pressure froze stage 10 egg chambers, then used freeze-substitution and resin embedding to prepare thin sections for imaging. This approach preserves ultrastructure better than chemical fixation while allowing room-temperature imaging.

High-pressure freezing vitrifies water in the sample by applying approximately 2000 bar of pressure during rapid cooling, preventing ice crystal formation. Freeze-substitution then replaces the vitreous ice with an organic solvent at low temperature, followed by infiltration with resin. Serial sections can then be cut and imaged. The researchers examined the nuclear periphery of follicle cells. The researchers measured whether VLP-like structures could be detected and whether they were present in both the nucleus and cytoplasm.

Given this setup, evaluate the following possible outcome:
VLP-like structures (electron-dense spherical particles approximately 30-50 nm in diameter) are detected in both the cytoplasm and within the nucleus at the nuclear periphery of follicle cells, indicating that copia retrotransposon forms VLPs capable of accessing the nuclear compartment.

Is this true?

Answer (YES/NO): YES